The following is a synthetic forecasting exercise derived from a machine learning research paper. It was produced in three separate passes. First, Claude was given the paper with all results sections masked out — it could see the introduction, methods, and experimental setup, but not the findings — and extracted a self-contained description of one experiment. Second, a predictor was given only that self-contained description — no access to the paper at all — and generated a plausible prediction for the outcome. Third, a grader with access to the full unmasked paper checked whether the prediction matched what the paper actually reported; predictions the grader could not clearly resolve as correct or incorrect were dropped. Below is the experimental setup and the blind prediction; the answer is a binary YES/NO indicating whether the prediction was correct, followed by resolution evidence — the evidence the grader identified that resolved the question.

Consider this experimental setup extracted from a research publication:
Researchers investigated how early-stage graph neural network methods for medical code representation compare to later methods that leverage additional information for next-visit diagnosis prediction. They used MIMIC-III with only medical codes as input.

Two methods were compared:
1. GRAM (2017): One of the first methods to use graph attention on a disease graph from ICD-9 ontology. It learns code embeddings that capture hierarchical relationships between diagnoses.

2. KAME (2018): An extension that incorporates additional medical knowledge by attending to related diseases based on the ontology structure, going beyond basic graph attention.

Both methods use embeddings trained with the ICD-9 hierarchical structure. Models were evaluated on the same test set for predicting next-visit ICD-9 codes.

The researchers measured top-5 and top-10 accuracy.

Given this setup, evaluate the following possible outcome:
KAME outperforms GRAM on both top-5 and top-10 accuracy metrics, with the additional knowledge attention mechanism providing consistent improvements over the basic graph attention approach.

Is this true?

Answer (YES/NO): YES